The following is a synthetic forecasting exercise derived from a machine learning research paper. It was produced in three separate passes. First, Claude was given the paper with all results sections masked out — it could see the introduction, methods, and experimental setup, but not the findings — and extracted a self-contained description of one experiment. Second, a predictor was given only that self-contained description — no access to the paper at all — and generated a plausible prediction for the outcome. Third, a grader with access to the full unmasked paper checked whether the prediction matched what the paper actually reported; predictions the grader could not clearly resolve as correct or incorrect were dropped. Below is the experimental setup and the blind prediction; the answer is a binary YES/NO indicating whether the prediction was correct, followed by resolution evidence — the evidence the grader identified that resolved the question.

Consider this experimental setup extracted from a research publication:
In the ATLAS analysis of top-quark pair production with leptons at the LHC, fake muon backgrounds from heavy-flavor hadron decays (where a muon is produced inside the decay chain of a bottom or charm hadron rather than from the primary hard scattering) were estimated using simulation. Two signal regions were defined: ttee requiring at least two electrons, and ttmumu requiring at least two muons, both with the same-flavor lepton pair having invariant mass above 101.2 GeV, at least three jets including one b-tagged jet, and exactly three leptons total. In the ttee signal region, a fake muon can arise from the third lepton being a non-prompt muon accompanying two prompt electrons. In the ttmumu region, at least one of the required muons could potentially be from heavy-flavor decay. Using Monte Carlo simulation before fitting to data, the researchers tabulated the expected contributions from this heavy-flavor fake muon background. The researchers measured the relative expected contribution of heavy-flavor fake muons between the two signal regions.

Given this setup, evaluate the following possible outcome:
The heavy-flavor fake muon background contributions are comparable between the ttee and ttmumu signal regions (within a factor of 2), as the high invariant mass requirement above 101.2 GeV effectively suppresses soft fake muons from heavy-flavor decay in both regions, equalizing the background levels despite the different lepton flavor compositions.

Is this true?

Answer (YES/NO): YES